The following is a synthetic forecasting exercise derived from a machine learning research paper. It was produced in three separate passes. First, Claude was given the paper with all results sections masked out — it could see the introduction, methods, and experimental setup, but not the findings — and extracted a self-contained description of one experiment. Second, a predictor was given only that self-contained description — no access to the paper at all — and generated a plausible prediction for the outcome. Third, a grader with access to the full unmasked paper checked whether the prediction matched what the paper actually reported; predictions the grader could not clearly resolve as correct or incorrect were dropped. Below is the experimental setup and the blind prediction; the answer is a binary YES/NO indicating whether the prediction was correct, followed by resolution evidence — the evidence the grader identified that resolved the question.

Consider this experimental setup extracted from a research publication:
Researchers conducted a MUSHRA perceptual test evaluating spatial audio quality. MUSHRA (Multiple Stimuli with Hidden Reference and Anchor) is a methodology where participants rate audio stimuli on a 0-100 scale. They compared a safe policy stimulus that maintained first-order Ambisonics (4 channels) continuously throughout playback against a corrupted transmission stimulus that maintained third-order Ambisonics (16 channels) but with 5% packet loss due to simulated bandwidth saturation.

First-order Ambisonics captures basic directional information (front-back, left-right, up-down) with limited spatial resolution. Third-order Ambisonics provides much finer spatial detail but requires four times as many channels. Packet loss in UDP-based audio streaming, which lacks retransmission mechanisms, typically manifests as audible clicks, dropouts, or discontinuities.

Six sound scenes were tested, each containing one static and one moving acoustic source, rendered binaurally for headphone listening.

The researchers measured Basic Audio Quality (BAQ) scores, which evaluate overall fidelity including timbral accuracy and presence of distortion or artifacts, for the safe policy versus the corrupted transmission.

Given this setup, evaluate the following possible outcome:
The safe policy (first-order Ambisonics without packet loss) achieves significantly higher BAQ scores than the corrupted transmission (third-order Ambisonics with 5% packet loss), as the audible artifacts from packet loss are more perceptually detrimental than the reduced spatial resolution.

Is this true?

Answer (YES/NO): YES